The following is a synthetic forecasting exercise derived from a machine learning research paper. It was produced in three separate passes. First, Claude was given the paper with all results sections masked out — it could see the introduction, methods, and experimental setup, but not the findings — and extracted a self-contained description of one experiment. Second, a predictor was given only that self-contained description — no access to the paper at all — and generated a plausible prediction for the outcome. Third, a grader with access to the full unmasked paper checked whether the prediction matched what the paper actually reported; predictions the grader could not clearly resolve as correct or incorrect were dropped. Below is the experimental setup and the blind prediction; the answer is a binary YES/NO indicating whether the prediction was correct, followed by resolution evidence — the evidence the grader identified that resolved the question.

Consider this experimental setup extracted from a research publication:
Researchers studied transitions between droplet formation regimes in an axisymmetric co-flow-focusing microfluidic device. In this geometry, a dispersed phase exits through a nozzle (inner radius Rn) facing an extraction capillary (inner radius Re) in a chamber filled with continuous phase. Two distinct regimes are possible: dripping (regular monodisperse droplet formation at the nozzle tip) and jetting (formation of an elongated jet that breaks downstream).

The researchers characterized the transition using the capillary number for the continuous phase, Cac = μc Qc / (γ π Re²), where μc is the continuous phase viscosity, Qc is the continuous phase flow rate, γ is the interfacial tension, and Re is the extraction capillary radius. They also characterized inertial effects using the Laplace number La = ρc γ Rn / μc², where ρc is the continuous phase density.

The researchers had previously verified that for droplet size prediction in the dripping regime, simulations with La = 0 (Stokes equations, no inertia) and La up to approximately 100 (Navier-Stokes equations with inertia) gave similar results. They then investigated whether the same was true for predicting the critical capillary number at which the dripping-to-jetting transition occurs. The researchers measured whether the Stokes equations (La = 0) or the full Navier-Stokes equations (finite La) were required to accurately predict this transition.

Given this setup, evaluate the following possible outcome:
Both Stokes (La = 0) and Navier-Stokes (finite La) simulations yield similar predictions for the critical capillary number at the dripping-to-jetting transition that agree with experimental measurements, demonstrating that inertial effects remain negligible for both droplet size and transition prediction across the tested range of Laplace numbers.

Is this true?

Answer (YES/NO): NO